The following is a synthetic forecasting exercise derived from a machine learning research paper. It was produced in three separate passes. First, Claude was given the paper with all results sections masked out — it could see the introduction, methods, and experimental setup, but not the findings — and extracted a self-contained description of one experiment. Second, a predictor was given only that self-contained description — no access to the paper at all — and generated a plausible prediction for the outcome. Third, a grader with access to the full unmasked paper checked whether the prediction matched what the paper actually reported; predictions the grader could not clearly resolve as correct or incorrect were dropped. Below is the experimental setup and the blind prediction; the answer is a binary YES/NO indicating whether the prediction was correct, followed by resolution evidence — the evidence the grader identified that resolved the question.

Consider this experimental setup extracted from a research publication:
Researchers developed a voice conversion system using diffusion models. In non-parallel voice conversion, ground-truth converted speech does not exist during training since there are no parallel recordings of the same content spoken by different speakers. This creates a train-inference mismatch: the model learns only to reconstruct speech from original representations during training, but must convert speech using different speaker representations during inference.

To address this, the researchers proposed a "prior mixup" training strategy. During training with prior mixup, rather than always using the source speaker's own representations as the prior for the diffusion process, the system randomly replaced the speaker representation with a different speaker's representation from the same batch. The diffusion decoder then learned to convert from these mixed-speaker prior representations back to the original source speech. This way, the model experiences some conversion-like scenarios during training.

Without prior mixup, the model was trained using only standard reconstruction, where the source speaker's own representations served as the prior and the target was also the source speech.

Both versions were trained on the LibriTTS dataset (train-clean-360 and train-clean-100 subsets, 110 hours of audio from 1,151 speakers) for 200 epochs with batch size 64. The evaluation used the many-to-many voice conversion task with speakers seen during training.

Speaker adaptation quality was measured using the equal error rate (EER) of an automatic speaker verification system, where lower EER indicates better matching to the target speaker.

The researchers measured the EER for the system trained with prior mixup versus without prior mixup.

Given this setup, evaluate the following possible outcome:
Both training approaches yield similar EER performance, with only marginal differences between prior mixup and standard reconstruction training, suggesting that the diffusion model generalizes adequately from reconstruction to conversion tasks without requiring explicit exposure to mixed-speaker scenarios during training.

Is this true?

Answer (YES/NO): NO